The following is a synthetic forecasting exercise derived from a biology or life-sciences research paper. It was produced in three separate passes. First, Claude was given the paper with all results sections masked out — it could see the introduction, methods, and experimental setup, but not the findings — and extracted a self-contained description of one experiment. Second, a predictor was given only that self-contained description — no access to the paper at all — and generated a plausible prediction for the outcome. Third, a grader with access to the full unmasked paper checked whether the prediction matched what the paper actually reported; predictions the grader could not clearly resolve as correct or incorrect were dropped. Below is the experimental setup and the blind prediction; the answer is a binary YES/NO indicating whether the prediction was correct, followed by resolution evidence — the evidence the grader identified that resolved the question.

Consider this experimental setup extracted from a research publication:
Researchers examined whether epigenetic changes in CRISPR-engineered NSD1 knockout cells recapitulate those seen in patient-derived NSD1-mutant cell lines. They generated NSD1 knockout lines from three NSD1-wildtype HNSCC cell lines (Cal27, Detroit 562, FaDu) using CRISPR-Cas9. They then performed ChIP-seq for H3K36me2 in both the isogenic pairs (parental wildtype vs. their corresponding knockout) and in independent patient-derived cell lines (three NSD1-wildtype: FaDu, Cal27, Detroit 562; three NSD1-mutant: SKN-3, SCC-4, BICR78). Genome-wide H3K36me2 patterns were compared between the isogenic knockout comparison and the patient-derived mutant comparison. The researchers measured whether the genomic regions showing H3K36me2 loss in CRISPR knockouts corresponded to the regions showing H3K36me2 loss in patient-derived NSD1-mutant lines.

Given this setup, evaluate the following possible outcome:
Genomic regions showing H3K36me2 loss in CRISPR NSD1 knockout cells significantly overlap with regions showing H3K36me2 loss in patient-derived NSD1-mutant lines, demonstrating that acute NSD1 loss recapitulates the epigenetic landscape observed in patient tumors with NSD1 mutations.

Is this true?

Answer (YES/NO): YES